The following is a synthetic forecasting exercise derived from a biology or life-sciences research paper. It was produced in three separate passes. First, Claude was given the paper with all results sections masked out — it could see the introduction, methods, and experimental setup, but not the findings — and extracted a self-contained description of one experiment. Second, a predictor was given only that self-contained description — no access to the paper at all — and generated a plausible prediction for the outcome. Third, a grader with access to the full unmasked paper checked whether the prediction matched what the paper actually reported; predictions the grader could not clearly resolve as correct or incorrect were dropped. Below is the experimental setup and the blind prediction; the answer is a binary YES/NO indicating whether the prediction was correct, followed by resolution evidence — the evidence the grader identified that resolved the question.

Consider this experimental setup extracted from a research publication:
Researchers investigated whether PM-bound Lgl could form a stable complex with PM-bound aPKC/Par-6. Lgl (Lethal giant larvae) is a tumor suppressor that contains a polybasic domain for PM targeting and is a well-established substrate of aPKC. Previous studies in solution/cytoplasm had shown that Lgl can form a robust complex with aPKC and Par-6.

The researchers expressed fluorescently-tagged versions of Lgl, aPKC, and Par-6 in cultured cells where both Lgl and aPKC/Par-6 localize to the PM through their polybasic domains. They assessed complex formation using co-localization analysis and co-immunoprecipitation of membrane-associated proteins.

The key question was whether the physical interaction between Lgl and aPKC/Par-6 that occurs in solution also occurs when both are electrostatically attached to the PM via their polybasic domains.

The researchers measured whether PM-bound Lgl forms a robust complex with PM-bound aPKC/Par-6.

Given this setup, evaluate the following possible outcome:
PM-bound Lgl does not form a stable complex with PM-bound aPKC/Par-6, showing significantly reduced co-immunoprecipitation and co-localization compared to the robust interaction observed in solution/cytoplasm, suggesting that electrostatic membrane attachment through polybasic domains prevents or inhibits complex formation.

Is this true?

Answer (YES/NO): NO